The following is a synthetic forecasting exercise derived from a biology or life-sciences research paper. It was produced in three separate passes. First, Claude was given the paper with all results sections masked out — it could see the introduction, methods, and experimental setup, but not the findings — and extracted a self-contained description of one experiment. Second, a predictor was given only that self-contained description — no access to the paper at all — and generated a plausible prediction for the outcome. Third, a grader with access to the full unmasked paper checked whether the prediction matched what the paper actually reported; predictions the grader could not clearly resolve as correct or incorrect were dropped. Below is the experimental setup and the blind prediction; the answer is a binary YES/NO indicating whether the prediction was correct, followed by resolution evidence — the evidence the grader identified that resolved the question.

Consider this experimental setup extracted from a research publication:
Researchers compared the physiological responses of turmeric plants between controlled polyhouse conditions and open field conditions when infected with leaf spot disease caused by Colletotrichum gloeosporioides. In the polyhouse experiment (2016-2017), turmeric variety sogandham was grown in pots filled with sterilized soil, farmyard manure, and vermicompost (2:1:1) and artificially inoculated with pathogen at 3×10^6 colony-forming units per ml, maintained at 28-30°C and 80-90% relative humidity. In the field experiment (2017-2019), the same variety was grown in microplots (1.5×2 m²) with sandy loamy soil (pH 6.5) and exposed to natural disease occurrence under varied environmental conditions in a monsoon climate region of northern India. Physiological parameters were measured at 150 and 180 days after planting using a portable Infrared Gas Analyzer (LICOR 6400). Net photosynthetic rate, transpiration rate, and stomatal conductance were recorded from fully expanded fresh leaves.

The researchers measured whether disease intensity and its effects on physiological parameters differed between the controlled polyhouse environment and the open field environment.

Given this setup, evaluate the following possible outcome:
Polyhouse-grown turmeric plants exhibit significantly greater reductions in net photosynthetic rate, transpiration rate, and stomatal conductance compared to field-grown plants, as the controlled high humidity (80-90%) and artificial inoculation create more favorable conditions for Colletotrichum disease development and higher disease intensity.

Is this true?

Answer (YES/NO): NO